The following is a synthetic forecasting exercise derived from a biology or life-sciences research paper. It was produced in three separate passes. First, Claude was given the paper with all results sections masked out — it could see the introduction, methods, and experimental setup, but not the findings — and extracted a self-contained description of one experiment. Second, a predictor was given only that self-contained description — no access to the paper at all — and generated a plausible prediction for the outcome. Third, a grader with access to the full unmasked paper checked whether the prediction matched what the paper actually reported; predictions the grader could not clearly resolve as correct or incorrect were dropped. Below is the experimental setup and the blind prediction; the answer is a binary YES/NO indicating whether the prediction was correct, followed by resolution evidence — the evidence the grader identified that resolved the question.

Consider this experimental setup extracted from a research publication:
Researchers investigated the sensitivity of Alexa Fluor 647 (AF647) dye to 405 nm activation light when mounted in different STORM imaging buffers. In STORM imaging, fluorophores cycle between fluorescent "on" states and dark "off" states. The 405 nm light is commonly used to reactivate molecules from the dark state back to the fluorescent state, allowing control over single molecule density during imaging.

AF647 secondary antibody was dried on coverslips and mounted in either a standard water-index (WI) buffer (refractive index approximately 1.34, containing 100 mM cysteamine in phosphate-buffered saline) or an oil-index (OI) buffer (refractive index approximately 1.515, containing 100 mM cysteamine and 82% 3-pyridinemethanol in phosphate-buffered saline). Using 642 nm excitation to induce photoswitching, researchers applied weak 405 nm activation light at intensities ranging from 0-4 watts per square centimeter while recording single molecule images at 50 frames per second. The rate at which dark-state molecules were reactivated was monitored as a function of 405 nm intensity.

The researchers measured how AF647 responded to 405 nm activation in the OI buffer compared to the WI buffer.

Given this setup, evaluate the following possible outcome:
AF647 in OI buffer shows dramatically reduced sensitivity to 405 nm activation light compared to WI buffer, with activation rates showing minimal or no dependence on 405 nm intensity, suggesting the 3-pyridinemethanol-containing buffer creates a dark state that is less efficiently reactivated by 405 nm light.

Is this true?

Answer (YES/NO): NO